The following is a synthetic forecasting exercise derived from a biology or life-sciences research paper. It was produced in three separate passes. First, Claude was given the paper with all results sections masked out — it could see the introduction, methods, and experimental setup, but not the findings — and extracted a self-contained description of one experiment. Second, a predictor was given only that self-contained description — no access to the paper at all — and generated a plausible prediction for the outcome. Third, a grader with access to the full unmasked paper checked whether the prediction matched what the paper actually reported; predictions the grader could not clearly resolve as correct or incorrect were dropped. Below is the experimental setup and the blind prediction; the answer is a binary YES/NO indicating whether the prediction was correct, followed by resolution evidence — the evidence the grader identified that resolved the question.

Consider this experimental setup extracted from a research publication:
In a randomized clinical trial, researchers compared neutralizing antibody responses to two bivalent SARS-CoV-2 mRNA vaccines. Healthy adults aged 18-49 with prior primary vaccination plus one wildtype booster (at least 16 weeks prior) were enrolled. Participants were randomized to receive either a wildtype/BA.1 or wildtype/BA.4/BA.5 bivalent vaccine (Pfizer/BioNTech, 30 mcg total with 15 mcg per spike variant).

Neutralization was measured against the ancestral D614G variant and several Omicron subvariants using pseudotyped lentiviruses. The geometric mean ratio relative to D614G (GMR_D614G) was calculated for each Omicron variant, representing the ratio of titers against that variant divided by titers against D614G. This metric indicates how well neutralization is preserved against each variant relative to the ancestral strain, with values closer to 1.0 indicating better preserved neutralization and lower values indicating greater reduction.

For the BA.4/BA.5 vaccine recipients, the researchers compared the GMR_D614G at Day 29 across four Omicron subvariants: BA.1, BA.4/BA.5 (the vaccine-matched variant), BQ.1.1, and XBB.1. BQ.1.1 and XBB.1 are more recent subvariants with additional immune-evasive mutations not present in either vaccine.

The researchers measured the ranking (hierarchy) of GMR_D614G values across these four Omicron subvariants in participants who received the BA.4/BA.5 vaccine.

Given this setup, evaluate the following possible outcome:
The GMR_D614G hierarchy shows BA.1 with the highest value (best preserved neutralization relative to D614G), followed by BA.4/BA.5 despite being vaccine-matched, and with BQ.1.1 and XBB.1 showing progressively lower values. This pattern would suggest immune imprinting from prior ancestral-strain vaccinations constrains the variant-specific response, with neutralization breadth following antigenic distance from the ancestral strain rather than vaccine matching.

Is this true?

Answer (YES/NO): YES